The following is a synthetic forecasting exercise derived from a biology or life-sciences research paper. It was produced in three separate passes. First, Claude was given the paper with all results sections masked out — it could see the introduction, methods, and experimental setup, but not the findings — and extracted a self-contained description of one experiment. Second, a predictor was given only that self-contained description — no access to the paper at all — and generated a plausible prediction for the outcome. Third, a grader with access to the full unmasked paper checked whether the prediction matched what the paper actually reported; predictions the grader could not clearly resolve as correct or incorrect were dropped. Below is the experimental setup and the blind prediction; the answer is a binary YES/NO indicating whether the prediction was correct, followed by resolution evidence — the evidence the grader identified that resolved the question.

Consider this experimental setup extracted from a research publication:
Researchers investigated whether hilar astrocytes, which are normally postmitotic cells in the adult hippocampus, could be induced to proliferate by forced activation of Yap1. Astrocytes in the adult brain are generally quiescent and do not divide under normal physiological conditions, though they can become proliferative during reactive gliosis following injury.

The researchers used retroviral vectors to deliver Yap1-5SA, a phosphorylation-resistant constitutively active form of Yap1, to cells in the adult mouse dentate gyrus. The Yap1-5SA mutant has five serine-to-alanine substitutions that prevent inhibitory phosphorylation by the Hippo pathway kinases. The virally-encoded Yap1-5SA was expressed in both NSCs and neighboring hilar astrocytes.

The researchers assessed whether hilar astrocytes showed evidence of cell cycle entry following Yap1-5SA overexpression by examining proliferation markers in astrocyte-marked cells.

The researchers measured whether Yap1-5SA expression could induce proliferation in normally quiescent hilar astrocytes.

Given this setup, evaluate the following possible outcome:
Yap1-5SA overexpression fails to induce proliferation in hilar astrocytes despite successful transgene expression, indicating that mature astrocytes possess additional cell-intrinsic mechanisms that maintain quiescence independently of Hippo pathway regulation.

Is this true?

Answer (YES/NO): NO